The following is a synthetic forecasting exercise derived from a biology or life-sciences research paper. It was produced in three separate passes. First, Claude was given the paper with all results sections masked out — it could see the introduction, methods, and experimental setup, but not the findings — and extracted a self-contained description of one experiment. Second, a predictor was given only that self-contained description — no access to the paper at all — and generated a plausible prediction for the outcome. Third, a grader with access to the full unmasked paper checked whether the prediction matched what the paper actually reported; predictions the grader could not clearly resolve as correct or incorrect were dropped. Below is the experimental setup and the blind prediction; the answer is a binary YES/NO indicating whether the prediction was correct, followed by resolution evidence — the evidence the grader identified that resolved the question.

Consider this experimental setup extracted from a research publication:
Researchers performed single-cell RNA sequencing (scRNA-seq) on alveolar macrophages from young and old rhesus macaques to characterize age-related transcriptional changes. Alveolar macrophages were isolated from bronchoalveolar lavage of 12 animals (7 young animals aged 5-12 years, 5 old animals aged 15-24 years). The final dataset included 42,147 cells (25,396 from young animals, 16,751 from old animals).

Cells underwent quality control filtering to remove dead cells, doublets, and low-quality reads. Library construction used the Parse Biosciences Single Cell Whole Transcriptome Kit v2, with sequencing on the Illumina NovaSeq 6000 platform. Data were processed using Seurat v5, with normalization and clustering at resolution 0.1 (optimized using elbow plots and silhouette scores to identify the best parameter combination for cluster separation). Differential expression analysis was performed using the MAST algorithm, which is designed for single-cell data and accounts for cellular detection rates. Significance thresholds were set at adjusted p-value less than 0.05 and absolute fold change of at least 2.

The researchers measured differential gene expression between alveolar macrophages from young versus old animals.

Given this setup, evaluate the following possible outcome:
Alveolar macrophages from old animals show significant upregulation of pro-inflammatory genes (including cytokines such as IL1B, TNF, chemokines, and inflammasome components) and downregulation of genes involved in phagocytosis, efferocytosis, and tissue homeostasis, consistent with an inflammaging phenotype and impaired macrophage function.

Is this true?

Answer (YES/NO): NO